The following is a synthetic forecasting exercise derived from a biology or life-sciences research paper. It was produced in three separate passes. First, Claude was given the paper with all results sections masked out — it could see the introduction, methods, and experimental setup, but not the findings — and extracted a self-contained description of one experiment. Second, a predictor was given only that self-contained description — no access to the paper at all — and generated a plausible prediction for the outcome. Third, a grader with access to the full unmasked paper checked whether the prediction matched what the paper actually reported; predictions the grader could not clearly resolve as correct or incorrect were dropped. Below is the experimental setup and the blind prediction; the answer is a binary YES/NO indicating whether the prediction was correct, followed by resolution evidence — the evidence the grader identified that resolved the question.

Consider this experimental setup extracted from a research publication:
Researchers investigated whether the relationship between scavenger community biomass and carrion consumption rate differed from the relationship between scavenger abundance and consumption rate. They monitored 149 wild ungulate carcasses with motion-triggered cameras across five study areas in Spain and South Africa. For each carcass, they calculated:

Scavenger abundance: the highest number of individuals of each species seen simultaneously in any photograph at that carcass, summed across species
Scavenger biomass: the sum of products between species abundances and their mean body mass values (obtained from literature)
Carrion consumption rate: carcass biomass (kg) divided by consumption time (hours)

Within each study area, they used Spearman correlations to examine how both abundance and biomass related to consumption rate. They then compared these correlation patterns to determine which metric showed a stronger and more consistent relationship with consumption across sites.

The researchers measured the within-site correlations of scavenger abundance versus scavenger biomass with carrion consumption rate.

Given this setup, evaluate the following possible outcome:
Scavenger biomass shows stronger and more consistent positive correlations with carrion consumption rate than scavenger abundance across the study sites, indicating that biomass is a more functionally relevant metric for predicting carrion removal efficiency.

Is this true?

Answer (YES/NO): NO